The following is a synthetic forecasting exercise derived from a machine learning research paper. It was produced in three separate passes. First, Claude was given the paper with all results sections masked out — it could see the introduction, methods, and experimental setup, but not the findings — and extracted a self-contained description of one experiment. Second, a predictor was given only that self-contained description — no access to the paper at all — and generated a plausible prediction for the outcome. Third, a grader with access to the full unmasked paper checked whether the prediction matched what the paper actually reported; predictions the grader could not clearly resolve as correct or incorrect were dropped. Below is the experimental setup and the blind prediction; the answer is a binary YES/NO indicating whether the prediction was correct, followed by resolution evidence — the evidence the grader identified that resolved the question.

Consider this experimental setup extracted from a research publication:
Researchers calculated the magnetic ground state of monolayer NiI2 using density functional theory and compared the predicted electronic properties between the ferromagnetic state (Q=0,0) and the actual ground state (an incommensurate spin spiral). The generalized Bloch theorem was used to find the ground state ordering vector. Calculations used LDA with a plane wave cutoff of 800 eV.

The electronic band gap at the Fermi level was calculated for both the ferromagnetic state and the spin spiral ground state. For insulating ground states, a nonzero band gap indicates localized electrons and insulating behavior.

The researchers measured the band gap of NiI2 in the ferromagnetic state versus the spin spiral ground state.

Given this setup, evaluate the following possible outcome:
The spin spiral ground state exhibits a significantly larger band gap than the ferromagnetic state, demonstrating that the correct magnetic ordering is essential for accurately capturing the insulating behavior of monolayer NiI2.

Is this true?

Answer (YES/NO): YES